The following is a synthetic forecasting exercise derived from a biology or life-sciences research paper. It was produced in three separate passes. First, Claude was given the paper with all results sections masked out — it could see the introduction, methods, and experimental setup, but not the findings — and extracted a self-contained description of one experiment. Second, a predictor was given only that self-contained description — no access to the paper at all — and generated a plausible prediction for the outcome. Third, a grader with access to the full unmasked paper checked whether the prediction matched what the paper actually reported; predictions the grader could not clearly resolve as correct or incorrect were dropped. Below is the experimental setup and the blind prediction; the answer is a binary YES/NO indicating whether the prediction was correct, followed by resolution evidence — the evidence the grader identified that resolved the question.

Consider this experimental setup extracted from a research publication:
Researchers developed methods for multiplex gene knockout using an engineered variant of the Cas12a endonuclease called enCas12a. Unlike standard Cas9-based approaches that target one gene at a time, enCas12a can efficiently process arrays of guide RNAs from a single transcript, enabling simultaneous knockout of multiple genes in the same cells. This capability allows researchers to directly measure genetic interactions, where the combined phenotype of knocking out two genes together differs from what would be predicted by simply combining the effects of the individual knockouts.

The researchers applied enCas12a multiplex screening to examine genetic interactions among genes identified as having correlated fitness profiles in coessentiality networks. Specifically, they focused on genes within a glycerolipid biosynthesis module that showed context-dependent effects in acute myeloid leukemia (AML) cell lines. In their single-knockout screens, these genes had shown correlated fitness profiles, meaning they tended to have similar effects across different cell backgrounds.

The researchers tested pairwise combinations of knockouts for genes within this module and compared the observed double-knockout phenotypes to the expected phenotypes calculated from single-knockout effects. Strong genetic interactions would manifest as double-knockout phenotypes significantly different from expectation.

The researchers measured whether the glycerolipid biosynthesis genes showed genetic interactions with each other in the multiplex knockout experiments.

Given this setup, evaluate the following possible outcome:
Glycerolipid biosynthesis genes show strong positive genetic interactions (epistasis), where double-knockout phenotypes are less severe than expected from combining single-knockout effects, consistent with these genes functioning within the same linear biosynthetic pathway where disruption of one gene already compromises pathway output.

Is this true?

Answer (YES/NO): NO